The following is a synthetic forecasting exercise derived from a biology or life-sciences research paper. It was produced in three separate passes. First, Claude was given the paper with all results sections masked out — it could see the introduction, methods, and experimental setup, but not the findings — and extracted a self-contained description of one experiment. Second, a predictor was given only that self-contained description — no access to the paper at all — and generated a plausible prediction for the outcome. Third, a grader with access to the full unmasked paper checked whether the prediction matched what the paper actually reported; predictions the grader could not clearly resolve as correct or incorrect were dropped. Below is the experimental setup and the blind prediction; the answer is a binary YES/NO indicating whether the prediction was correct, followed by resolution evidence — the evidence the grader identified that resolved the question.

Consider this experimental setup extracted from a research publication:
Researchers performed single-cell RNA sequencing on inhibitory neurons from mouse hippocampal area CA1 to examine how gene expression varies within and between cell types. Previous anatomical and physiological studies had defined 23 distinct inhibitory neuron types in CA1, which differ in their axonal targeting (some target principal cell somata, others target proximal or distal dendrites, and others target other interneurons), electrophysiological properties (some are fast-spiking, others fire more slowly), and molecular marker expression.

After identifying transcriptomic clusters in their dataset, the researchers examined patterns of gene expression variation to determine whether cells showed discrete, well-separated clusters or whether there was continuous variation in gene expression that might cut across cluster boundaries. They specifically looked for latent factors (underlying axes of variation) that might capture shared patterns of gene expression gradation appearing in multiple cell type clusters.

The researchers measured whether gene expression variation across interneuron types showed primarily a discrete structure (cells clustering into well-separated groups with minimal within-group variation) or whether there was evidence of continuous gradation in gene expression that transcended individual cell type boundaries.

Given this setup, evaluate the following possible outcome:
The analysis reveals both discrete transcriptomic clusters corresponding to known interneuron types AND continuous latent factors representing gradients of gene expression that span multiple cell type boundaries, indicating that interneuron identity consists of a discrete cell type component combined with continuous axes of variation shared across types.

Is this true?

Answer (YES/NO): YES